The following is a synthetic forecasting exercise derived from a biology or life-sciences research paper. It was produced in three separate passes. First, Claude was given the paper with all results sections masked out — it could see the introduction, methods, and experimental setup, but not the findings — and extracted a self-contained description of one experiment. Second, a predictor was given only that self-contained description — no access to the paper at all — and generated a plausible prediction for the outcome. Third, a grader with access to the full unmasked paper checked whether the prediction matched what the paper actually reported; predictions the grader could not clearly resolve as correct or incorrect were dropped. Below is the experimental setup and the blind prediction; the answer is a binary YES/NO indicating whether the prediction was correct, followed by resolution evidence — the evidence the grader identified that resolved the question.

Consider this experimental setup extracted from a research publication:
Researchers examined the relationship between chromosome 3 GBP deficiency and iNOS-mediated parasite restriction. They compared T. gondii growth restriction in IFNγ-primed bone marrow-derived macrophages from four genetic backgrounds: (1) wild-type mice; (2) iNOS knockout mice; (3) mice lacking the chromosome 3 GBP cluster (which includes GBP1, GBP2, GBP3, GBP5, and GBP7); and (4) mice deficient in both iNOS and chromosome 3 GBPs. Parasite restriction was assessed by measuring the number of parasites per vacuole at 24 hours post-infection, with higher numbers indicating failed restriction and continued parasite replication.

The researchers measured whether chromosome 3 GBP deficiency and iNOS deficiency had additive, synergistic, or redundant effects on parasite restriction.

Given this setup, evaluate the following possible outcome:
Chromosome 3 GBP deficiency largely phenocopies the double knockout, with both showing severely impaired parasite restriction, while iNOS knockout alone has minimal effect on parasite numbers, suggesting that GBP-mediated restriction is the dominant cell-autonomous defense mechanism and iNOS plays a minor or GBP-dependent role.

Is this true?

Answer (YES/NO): NO